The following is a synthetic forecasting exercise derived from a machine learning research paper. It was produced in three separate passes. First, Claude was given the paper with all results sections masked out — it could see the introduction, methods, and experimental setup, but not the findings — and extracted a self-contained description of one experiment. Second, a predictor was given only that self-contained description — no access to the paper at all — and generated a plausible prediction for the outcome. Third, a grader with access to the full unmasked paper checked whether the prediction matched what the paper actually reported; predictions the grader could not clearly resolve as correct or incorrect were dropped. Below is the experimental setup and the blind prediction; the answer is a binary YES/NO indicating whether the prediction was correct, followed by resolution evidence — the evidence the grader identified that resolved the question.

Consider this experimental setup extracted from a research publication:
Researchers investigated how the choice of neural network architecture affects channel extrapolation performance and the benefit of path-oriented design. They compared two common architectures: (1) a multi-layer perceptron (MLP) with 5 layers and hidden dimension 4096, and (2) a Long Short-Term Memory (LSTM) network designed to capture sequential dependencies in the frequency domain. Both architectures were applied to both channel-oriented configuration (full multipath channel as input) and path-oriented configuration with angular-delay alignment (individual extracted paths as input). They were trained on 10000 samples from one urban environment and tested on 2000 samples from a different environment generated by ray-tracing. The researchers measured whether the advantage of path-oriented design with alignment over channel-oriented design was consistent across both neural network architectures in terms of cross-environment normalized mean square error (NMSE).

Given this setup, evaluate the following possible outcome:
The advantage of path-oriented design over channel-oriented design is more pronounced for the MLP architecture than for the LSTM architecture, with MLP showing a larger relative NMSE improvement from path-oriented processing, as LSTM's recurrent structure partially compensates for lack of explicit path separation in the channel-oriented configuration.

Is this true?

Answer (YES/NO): NO